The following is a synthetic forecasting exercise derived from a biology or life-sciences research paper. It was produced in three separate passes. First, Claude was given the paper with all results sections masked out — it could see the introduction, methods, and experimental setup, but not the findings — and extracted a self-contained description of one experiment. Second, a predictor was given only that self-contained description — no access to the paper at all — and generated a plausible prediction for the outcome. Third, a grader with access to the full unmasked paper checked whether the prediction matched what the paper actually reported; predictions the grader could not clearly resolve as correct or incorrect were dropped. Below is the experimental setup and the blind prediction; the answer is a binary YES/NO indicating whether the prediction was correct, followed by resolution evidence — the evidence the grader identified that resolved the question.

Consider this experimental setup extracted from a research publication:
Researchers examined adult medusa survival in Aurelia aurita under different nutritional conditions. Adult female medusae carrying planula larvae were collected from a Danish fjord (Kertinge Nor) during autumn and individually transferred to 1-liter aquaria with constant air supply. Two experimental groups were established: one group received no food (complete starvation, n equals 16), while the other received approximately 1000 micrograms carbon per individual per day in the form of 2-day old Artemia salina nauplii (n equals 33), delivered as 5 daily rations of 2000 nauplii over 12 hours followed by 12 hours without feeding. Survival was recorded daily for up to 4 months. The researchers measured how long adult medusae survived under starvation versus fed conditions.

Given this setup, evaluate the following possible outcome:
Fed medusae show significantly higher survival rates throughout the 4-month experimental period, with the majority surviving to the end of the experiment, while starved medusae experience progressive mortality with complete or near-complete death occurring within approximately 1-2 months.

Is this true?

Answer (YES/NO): NO